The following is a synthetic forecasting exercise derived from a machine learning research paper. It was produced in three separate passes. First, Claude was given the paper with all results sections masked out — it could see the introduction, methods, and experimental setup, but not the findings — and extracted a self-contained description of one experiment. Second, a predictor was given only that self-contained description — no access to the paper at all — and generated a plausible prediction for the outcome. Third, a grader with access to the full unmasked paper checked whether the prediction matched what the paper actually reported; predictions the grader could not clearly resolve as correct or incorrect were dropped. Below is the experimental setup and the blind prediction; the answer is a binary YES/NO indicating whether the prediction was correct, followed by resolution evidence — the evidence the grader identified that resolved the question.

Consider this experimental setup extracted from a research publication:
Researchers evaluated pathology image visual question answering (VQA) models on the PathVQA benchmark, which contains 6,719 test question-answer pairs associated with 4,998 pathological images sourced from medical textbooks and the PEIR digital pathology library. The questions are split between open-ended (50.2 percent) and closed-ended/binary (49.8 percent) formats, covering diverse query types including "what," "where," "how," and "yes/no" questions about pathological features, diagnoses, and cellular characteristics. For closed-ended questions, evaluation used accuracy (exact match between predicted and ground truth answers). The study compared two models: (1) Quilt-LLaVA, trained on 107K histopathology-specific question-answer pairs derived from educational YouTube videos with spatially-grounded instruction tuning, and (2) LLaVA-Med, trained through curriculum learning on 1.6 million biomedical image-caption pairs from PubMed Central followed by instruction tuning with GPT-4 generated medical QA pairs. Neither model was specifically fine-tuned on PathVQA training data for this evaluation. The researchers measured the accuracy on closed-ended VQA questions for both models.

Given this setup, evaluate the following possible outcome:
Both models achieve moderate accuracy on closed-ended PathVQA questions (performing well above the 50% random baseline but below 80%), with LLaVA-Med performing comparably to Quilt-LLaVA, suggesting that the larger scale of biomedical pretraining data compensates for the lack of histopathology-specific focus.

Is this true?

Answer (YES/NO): NO